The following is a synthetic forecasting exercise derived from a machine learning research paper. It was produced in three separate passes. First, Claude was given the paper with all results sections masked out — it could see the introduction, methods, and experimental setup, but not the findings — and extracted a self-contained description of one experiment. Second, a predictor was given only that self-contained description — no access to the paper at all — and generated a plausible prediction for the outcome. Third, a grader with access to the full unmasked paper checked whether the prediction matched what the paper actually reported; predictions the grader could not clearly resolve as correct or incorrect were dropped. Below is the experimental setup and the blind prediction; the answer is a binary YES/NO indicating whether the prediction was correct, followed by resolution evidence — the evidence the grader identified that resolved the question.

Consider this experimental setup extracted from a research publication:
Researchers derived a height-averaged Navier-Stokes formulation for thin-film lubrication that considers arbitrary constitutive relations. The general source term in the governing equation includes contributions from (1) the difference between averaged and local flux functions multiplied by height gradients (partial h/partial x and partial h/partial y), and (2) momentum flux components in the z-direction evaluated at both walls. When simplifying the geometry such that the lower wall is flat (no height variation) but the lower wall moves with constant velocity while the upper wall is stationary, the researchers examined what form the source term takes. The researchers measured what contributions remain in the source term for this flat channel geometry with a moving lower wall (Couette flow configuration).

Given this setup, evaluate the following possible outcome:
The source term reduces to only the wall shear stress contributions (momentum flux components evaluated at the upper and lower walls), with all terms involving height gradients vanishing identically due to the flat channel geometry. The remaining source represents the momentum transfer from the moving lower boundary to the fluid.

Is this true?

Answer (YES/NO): YES